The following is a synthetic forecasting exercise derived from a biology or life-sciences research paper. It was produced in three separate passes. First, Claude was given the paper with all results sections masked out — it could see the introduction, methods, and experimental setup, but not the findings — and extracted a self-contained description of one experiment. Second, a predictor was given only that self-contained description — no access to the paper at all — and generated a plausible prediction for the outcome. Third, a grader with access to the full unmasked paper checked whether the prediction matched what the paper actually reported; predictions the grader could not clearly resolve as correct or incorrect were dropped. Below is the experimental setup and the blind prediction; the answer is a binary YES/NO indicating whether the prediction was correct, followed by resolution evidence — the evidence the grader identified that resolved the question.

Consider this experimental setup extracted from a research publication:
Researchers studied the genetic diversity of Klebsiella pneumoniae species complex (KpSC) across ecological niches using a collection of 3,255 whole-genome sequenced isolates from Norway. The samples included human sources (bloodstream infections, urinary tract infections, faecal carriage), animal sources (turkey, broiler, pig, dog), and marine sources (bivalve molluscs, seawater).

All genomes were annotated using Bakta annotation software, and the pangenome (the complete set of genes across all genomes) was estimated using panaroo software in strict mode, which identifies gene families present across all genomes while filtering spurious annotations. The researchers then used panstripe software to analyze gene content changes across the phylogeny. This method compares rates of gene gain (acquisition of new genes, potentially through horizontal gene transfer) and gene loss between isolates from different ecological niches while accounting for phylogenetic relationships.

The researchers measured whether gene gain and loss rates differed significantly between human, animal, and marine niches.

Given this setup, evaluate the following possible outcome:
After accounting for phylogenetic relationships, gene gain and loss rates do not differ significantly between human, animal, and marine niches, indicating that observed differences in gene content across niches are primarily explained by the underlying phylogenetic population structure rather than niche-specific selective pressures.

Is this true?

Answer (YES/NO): YES